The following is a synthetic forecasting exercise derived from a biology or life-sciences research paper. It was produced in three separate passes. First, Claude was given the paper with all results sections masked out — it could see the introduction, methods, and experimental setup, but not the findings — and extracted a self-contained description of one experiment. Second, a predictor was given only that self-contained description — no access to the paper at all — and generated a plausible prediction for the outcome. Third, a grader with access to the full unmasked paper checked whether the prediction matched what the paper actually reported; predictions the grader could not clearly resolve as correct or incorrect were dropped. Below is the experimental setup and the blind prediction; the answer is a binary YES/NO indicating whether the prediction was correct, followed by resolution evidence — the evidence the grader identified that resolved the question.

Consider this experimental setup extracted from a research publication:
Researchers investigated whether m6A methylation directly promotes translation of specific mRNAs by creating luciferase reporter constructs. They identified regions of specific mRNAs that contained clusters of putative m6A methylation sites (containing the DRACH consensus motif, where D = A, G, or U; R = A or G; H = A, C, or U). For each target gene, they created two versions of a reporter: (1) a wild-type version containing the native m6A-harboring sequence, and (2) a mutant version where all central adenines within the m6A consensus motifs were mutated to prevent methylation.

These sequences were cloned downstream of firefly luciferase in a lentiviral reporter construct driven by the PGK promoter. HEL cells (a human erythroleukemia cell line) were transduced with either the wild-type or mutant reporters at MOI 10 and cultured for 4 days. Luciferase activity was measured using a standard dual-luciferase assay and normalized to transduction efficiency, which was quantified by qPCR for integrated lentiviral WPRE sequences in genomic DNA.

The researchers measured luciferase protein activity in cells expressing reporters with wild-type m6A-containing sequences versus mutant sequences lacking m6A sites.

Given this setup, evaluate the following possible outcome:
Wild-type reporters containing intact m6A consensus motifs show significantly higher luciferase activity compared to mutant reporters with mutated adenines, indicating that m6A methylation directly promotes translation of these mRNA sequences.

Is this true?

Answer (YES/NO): YES